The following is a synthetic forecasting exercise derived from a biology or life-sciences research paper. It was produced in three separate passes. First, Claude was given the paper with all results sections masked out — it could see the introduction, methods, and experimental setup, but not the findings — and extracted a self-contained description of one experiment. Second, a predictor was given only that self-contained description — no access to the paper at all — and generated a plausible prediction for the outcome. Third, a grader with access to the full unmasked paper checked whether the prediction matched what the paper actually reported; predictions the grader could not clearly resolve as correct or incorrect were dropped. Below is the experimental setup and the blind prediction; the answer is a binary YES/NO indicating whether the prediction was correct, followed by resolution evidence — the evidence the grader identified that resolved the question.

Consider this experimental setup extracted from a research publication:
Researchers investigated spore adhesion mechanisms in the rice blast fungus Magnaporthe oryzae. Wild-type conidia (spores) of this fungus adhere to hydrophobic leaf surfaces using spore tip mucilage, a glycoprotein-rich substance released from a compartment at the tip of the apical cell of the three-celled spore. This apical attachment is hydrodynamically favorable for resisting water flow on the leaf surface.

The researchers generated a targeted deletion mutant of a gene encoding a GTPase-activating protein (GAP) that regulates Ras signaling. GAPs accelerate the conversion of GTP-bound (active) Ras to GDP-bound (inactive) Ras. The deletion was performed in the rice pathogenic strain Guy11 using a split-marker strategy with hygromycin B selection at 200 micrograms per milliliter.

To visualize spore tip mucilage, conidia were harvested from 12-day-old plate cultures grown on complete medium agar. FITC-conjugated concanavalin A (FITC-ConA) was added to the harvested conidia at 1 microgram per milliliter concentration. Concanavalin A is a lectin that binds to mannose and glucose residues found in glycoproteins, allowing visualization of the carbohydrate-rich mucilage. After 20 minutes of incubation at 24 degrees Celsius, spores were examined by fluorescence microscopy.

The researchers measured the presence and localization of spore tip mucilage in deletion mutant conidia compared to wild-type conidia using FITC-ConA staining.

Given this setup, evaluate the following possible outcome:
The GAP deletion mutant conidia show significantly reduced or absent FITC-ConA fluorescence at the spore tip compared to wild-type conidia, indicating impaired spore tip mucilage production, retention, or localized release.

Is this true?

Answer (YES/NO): YES